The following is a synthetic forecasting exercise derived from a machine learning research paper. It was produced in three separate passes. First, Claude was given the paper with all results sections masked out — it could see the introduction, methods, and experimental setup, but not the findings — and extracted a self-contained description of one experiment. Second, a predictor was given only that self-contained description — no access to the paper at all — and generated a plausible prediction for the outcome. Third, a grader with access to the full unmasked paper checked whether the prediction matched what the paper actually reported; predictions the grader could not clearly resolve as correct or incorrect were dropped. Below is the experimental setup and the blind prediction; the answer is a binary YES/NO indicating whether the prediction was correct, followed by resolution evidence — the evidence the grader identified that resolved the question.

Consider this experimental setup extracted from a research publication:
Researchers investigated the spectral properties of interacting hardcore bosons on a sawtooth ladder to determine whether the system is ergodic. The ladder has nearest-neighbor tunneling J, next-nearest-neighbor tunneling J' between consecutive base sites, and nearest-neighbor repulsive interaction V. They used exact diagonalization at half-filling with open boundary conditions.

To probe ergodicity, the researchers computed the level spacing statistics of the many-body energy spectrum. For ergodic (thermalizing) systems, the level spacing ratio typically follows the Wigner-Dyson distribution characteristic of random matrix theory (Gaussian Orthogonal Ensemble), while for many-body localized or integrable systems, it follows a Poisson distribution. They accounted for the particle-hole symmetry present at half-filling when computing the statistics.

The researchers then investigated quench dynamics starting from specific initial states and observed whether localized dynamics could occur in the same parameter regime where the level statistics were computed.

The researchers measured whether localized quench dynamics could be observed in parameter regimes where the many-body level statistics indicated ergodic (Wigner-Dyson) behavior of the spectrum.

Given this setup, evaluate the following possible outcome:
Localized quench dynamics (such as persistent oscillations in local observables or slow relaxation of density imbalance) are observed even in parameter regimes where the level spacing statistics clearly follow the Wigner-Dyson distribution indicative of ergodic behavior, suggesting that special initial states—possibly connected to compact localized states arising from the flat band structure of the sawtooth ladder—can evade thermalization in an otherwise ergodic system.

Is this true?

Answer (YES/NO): YES